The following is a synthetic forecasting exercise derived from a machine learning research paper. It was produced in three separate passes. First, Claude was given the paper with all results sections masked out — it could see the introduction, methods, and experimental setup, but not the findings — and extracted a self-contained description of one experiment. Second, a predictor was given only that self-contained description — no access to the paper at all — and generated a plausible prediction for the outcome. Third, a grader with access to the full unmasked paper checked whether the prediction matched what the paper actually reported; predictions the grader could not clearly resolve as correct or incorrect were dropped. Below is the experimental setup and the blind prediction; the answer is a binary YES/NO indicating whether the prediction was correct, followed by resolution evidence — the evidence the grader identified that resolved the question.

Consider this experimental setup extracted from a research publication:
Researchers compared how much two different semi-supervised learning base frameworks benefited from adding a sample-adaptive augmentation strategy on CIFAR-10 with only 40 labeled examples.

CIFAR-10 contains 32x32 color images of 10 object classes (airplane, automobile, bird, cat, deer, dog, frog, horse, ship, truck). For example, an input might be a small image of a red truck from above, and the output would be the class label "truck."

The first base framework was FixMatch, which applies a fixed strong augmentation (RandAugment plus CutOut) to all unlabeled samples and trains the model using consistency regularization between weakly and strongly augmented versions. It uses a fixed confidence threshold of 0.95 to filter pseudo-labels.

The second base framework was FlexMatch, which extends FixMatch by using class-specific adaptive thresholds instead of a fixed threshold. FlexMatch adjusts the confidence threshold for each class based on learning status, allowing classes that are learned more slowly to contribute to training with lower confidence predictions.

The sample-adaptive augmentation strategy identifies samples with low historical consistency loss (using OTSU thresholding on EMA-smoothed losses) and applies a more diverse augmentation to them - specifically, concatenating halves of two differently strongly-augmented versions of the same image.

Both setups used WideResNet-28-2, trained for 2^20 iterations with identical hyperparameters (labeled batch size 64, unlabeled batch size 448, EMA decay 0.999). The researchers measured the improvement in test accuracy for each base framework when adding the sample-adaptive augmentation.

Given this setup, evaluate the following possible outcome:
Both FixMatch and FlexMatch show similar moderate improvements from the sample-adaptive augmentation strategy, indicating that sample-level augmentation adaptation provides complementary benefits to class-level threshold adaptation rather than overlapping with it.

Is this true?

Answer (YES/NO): NO